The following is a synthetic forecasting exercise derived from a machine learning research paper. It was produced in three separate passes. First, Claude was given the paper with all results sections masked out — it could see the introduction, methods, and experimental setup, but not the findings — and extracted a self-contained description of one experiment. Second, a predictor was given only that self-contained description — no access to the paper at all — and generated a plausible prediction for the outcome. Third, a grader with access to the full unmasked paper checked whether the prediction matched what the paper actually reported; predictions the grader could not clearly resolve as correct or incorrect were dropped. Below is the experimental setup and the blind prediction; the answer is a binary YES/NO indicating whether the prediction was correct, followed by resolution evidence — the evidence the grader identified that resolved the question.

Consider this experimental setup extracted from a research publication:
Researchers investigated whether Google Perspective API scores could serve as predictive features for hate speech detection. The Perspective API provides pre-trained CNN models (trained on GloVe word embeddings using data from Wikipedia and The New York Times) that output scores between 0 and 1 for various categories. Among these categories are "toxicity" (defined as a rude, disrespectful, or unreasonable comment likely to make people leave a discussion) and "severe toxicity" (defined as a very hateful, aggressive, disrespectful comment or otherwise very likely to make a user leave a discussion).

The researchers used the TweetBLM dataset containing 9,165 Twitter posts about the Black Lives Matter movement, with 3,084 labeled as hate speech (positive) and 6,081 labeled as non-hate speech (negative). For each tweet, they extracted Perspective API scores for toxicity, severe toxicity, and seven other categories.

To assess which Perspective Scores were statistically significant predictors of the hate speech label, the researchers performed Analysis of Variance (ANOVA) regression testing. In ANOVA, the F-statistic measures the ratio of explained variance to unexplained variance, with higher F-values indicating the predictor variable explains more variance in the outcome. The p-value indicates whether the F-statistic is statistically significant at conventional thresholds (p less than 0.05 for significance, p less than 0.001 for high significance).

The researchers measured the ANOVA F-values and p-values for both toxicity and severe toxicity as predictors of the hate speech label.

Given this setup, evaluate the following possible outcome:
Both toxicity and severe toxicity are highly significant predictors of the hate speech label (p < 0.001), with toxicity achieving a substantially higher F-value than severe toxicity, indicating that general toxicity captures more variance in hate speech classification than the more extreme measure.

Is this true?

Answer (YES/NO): NO